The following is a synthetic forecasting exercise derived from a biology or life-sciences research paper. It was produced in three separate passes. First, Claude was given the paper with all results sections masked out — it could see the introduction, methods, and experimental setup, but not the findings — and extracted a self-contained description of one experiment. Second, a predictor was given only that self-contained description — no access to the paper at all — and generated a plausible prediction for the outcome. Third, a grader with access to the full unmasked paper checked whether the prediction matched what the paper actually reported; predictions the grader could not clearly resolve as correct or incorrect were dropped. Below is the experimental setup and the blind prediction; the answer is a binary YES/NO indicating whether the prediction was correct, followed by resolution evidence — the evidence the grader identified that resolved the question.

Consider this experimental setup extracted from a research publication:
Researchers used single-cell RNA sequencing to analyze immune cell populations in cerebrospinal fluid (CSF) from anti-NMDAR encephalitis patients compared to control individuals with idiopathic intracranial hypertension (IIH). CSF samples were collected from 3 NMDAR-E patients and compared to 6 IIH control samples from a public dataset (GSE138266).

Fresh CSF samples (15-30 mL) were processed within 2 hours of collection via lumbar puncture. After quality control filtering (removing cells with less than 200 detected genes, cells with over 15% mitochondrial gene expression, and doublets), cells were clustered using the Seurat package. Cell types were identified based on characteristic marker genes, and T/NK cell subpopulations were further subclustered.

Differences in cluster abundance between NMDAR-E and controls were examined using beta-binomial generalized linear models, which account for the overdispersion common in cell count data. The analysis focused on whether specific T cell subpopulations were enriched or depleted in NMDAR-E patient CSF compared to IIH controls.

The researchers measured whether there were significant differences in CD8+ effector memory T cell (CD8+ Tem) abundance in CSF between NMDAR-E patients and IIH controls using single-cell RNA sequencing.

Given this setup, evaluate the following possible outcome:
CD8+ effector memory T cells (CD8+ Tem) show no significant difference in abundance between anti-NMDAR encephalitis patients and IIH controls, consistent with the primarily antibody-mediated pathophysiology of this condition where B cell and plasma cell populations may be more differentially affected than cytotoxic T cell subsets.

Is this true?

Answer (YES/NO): NO